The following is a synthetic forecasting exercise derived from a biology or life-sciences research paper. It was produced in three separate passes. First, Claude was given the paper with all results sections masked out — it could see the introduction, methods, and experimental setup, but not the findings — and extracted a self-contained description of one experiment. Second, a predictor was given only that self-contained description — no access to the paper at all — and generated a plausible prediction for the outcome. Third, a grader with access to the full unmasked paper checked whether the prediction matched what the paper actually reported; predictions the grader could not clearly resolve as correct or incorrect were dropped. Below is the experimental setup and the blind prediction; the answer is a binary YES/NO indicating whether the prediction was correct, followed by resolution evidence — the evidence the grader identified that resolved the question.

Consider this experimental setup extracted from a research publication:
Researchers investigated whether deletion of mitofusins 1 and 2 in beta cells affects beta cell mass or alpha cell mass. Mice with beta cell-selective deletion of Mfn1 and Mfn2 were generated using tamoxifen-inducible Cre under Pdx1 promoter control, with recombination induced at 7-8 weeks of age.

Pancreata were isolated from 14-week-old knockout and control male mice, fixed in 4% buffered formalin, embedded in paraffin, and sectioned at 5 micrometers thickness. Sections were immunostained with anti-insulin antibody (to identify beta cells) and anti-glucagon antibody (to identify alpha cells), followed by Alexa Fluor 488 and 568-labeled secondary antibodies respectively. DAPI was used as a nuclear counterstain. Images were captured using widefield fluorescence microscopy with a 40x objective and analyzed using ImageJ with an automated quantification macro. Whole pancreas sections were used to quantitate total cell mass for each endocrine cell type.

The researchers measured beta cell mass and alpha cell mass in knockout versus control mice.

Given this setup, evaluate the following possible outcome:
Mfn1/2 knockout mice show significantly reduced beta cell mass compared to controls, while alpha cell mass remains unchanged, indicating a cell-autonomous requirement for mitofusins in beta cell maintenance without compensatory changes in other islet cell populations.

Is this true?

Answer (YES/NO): YES